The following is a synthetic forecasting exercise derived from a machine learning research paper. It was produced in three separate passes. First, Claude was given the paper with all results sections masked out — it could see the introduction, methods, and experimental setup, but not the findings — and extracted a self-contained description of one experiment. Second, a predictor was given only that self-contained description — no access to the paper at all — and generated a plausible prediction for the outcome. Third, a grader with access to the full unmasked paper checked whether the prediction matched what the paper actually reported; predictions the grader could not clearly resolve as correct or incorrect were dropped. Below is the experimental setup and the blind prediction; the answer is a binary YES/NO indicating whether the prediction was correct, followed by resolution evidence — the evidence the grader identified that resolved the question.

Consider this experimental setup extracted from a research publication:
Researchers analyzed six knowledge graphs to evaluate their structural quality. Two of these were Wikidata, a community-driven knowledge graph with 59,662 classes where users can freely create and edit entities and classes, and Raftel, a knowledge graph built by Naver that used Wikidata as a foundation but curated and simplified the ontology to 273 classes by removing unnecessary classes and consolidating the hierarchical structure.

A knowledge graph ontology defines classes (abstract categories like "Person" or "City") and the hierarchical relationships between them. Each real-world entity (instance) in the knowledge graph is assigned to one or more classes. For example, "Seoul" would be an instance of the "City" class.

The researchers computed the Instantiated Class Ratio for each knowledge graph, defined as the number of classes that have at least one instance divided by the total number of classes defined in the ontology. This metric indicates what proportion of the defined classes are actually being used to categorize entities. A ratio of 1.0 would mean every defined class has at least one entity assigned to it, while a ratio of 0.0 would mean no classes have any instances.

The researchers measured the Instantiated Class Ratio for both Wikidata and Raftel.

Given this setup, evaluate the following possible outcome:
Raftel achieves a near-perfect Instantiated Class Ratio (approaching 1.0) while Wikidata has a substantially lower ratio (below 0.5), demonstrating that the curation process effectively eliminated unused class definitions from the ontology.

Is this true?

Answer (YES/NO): YES